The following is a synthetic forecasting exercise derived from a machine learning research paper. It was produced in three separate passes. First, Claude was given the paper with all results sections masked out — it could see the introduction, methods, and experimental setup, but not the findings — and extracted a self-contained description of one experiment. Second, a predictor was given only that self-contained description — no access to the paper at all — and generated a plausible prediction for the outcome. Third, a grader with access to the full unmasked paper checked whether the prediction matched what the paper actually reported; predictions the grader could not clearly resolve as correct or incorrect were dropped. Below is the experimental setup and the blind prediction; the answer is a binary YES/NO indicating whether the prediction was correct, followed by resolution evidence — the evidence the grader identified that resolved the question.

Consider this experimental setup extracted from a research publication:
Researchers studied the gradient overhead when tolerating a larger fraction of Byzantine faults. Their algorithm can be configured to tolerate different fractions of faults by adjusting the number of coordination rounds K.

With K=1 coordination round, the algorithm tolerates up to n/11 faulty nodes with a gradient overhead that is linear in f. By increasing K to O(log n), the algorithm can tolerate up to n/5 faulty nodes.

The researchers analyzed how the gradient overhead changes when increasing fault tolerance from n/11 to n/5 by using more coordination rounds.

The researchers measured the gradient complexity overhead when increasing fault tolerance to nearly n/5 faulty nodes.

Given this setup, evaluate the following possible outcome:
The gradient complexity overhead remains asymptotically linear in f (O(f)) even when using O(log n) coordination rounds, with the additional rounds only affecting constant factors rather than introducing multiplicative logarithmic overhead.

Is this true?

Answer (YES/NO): NO